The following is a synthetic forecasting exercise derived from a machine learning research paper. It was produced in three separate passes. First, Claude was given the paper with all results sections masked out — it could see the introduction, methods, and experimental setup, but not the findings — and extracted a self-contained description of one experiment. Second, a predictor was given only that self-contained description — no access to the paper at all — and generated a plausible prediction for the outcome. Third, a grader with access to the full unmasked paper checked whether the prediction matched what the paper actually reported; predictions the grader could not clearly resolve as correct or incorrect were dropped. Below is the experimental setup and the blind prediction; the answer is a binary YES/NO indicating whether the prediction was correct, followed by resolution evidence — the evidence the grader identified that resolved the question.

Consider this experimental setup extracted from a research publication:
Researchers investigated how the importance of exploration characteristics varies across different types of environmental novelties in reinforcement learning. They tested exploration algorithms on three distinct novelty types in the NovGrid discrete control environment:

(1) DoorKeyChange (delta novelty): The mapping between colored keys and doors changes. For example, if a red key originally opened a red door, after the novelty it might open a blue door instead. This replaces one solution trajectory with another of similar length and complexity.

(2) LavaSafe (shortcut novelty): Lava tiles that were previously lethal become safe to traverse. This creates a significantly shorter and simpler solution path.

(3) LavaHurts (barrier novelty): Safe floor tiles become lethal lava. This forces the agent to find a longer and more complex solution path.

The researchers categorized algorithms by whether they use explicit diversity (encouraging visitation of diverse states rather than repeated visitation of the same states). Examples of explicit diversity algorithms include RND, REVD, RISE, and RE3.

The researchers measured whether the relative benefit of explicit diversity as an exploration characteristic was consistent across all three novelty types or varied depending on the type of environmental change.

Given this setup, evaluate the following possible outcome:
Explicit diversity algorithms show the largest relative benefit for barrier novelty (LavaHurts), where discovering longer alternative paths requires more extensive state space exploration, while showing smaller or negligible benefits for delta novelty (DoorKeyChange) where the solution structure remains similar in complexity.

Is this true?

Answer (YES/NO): NO